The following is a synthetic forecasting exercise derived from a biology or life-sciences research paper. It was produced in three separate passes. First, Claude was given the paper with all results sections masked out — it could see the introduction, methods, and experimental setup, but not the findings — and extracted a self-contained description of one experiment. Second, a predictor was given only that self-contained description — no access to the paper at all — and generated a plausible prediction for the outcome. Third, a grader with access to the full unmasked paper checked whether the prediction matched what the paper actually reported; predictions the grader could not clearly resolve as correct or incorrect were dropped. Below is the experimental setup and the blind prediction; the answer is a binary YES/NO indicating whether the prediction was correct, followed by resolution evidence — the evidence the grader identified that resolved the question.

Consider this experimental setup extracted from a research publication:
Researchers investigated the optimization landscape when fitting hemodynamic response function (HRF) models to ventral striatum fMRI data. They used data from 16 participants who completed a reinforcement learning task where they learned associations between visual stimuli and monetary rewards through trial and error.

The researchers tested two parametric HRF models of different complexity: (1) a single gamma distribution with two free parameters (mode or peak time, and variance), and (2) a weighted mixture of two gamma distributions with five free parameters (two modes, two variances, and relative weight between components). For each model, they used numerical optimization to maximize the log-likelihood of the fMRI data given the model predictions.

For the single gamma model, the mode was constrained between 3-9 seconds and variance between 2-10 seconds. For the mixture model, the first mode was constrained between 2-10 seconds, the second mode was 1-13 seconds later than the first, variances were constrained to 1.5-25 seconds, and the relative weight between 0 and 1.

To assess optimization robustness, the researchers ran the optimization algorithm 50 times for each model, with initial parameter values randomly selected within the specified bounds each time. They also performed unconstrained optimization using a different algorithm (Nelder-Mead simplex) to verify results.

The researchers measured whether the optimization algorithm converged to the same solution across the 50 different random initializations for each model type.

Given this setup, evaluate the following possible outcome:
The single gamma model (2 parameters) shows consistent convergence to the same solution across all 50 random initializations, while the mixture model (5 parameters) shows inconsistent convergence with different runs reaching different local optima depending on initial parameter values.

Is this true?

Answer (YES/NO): NO